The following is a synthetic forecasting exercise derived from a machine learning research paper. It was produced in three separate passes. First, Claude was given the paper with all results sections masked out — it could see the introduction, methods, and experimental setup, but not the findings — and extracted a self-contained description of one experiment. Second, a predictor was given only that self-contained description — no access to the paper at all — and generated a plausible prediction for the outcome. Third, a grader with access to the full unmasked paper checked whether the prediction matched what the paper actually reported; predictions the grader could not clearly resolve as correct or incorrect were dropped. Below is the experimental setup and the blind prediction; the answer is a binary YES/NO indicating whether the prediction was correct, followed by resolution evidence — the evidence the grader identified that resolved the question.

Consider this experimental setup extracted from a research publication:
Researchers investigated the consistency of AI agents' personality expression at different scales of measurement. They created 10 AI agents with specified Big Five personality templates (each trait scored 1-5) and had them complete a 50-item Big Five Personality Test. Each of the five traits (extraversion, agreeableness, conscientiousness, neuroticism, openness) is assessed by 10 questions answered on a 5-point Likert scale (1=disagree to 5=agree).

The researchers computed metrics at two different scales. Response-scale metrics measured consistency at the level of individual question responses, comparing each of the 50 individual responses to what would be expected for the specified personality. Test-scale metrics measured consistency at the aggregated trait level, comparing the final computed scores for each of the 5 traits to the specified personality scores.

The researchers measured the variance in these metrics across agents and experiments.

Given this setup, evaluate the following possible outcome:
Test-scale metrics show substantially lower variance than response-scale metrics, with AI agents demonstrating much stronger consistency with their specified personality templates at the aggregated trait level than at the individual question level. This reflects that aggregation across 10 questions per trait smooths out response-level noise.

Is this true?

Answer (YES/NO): YES